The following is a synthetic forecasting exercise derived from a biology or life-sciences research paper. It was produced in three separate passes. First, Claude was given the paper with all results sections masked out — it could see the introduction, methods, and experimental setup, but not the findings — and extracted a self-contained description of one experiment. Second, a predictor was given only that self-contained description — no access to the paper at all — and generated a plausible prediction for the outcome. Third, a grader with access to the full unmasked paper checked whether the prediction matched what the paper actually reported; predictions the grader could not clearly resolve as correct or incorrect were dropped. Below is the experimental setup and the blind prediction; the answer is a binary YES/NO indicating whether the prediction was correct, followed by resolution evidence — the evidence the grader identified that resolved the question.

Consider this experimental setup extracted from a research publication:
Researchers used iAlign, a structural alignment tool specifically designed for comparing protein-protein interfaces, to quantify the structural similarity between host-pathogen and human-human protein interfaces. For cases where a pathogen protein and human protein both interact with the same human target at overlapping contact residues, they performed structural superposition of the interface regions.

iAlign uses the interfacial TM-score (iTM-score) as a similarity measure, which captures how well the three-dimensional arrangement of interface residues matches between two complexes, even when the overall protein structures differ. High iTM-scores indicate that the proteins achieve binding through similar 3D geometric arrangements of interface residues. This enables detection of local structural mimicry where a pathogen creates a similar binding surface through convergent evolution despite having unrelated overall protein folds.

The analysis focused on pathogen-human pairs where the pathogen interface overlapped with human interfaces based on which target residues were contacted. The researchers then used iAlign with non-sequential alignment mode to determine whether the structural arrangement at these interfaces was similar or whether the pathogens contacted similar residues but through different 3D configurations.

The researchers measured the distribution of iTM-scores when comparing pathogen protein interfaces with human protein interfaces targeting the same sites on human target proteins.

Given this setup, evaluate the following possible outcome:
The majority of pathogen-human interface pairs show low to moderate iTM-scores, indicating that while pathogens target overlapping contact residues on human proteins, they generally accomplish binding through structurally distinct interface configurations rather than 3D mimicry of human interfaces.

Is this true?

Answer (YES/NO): YES